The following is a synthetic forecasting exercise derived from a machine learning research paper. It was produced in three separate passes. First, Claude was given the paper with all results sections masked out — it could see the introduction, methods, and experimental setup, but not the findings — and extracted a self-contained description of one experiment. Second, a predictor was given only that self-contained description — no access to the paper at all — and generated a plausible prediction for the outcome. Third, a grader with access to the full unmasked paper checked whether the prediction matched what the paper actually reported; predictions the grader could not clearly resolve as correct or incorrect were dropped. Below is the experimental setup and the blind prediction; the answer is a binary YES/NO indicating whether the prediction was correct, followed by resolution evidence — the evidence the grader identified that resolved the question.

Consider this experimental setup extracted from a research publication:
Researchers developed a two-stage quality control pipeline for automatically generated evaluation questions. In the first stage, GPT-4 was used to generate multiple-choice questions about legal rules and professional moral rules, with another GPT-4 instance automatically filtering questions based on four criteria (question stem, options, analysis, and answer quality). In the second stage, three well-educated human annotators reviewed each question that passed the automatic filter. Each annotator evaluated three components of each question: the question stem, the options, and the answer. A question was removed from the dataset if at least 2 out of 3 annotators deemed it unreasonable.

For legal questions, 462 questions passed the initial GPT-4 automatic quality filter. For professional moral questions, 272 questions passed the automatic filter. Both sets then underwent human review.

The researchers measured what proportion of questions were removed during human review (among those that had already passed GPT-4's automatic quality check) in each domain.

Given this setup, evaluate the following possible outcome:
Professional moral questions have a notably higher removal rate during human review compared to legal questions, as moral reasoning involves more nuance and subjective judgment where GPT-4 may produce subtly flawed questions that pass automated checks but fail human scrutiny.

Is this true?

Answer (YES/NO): NO